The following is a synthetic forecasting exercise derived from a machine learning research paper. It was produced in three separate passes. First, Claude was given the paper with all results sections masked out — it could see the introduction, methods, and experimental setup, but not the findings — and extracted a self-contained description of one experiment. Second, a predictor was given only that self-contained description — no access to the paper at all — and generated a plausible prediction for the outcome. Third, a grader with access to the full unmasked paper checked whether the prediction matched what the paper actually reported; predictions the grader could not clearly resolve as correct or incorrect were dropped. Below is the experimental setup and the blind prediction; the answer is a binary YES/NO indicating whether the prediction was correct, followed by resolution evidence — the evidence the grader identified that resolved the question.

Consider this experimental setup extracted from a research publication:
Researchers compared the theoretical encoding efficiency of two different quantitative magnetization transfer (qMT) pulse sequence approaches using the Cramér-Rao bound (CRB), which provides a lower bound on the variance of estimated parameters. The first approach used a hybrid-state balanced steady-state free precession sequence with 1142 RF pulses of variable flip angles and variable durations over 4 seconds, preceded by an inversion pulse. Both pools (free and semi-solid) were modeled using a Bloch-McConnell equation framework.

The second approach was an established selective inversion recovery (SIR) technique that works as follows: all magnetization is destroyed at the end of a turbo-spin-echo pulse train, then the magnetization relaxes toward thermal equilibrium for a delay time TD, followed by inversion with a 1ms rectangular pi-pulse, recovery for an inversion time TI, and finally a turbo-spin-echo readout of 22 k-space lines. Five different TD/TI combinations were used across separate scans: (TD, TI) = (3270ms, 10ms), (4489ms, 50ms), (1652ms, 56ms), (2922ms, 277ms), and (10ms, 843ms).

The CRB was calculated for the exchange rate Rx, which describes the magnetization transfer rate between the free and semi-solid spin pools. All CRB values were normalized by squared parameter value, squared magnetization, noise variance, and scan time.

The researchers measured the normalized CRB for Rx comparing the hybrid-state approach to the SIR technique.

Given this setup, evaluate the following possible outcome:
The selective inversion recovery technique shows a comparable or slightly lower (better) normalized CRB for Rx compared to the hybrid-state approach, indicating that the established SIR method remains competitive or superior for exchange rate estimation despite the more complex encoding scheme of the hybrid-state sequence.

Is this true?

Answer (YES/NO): NO